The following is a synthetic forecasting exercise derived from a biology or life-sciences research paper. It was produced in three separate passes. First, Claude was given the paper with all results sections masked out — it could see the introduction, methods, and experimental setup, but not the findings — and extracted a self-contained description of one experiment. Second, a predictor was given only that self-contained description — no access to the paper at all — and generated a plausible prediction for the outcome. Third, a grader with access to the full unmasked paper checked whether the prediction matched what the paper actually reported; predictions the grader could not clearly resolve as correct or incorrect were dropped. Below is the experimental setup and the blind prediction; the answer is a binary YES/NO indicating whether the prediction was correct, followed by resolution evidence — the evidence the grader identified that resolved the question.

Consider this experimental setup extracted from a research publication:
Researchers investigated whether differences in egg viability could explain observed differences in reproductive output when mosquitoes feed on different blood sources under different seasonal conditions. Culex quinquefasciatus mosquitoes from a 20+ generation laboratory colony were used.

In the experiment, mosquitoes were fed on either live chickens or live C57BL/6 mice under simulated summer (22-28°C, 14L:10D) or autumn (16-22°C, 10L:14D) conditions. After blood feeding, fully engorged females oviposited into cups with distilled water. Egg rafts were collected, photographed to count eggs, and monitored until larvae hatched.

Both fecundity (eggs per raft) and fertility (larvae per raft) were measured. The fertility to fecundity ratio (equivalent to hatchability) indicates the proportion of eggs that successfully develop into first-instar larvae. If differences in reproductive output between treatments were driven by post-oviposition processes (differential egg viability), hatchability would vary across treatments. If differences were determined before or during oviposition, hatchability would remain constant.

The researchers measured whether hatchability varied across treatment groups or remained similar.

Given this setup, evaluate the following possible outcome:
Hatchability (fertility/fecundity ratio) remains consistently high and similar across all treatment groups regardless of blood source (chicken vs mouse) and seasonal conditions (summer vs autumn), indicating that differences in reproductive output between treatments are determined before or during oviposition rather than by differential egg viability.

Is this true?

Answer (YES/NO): YES